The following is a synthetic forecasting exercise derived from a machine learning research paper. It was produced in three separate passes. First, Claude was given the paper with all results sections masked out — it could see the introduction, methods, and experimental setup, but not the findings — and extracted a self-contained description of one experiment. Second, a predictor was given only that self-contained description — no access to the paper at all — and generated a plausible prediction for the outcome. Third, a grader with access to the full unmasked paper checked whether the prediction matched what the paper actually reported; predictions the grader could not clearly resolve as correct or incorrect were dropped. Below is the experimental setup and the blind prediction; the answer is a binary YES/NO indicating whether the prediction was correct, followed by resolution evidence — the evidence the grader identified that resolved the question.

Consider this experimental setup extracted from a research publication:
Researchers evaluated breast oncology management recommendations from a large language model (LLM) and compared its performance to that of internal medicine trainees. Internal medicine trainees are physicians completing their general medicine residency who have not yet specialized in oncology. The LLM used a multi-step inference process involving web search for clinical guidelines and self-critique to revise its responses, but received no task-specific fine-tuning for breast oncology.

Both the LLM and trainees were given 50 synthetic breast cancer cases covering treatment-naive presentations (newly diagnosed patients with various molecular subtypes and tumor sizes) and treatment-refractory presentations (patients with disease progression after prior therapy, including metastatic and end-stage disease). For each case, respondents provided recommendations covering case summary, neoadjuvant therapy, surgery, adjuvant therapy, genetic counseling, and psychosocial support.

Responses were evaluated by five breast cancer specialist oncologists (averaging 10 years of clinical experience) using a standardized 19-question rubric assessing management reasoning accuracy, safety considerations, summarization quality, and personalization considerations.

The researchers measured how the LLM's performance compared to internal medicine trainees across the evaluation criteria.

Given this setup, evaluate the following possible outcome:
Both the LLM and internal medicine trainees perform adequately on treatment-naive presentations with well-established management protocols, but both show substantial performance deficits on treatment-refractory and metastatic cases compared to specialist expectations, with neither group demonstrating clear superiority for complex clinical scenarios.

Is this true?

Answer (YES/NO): NO